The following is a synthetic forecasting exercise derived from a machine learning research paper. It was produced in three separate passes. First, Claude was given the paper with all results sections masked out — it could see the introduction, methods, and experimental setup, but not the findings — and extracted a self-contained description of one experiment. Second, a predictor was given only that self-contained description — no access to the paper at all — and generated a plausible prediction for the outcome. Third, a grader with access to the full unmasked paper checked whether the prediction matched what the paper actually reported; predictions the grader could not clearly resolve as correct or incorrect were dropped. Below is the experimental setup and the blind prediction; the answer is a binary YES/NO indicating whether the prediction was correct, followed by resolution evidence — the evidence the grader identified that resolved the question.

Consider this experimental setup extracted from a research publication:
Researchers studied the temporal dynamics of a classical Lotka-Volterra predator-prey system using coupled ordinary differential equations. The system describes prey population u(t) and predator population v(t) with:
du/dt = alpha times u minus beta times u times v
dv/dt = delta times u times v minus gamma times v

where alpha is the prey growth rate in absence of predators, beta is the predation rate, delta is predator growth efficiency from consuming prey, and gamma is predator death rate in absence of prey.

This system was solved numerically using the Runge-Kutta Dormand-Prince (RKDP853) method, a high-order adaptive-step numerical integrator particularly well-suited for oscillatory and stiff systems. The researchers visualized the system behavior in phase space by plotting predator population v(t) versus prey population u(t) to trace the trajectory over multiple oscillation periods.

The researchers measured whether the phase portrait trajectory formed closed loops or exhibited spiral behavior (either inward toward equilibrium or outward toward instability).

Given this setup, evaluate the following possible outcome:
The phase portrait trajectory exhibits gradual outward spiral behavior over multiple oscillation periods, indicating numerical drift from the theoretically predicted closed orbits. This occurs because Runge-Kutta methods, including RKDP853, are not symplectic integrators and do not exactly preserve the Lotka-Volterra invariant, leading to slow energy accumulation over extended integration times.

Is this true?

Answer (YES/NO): NO